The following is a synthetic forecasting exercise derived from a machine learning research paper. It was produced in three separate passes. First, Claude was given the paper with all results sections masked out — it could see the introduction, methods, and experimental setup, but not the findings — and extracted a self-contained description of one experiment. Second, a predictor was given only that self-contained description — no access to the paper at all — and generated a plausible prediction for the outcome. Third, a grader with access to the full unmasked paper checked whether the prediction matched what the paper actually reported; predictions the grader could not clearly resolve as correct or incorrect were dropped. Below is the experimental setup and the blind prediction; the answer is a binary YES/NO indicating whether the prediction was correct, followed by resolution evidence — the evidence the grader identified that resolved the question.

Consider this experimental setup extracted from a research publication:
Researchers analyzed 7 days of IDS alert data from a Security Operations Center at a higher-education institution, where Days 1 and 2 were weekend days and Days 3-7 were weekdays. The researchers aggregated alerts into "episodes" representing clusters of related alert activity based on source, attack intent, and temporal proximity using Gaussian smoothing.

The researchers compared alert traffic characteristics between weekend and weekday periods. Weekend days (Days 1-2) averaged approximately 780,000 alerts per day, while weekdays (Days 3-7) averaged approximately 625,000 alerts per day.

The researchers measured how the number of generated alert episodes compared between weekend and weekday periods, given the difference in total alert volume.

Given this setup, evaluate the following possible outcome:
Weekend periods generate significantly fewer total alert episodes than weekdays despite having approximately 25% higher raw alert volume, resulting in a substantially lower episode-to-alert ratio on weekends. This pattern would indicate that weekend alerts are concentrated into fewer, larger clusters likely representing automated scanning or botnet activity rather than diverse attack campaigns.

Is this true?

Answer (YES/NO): YES